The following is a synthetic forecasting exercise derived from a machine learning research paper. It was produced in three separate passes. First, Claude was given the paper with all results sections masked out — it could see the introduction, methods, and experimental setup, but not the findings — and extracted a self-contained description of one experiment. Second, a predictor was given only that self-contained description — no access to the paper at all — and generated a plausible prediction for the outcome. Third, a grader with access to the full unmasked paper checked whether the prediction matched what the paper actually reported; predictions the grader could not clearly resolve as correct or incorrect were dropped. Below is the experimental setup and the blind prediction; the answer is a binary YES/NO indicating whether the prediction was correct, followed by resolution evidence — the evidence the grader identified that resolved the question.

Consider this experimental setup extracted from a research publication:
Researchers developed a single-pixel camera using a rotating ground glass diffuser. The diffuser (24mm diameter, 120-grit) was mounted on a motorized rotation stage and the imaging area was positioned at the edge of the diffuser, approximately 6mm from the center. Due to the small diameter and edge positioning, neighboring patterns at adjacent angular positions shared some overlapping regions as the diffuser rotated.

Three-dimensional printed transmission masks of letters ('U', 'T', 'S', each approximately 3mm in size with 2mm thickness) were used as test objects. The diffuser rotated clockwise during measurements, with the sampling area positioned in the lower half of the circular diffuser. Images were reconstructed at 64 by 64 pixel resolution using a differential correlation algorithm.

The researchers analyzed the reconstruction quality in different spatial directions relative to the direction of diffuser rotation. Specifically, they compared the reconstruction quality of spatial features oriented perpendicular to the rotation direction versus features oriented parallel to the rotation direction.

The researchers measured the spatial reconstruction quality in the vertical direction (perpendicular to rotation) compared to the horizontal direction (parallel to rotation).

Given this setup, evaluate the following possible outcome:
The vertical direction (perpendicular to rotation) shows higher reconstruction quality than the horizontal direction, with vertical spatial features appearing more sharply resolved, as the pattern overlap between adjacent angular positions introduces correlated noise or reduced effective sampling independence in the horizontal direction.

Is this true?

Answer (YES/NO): YES